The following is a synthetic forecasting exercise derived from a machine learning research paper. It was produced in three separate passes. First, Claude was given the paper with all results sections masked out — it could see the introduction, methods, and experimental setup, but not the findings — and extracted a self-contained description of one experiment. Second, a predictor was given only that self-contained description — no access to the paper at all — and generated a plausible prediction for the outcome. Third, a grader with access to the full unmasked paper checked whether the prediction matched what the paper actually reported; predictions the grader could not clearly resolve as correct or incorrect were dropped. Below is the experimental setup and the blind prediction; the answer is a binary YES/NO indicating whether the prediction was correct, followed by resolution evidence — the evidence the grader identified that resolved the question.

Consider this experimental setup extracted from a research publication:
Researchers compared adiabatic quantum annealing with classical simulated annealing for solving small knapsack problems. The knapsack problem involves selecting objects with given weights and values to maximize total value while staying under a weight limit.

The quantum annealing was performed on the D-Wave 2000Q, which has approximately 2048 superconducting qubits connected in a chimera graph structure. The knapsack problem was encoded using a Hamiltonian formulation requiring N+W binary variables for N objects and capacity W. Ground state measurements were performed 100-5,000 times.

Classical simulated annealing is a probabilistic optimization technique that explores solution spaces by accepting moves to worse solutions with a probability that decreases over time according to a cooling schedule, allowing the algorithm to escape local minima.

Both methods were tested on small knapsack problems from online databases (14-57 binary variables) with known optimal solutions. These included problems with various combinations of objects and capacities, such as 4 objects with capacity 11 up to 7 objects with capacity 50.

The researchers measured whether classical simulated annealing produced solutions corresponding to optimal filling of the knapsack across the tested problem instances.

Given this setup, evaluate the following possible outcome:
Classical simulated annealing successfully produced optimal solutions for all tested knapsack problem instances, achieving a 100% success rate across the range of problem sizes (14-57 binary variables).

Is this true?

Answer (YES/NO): NO